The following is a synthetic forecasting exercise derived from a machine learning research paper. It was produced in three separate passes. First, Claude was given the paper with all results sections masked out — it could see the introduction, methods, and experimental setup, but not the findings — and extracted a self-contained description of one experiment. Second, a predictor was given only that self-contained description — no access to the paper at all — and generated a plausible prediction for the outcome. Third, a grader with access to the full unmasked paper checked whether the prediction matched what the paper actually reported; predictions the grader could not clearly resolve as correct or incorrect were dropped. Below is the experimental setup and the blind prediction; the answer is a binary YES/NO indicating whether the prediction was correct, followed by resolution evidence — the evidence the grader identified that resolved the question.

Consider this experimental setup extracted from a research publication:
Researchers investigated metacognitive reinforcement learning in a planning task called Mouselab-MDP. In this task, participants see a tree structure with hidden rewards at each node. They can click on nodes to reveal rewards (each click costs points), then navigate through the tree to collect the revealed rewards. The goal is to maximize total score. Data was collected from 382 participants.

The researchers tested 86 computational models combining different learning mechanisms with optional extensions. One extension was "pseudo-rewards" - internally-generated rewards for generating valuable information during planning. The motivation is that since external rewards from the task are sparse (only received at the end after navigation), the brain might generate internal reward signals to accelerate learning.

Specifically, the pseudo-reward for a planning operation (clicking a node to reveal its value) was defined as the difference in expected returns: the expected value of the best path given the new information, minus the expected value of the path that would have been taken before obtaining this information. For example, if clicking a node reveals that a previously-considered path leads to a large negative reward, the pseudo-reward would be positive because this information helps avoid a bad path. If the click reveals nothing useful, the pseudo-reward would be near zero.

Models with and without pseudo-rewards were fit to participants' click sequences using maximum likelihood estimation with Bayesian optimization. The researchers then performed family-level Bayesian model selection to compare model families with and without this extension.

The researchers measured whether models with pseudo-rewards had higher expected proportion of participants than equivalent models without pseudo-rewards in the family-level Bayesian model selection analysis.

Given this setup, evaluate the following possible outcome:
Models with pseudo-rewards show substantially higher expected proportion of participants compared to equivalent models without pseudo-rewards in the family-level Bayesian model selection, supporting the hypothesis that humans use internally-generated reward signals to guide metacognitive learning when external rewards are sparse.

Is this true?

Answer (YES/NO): NO